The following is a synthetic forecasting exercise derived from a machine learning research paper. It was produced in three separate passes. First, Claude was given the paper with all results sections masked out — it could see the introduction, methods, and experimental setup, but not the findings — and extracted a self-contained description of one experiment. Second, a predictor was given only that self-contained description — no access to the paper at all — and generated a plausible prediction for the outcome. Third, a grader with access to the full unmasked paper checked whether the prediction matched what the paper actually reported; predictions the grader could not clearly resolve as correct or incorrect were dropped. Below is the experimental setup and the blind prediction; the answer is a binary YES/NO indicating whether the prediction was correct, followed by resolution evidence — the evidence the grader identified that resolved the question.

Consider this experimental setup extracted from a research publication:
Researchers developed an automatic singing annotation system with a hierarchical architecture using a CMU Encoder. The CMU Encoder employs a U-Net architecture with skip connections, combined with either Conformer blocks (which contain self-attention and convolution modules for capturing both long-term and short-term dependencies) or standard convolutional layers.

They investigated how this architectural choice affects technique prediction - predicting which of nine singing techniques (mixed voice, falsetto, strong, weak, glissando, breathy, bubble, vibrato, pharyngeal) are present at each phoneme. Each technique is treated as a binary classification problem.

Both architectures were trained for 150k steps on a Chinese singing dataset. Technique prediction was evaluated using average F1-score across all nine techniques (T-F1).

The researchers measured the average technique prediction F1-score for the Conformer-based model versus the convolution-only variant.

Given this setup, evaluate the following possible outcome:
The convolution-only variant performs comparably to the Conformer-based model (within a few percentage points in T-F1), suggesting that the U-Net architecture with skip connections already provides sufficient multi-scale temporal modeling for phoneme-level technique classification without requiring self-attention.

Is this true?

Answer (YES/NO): NO